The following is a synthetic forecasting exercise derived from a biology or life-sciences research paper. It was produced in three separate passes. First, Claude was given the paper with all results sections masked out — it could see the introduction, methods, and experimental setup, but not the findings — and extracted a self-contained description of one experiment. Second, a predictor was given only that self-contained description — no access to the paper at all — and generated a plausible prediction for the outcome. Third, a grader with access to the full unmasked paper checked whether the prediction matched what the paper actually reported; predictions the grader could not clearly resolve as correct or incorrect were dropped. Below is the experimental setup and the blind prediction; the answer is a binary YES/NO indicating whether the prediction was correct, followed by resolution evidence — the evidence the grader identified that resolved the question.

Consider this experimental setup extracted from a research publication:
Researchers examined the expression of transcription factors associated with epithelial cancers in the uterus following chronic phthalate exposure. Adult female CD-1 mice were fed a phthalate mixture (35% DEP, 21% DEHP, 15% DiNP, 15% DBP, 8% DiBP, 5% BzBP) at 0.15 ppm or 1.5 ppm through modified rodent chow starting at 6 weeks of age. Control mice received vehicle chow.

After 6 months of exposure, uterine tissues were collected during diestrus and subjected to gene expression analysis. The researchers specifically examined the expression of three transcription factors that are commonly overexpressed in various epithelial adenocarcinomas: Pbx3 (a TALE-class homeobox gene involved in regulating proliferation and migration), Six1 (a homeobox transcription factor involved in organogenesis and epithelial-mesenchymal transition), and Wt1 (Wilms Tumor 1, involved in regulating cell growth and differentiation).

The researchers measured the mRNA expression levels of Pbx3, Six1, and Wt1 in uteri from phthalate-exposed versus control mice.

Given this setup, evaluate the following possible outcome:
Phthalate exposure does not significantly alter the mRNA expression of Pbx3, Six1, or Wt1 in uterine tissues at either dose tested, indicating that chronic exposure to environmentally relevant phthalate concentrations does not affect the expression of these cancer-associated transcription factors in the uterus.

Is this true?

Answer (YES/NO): NO